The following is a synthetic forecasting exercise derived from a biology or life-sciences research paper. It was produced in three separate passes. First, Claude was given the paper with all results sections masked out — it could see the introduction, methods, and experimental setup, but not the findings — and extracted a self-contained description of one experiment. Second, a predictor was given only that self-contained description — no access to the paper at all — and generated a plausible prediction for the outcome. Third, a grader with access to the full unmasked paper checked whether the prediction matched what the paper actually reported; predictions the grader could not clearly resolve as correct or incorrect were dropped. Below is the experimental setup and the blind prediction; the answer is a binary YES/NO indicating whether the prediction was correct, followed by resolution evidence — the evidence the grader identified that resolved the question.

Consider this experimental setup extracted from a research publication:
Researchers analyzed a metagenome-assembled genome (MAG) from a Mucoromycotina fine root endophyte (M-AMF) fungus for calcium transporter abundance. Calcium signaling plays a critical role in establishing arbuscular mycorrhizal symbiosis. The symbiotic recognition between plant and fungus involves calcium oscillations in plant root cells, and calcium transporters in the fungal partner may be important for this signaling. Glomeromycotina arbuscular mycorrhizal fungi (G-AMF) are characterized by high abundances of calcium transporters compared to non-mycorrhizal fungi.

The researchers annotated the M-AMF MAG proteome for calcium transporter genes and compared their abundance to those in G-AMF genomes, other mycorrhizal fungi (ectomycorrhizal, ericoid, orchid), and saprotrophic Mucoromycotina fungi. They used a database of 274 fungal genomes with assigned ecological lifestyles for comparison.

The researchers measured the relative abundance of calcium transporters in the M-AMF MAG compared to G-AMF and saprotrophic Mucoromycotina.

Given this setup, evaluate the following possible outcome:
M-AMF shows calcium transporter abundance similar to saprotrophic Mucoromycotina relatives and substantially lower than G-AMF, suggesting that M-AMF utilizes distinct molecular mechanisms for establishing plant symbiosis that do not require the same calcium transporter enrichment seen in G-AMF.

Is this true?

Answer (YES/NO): NO